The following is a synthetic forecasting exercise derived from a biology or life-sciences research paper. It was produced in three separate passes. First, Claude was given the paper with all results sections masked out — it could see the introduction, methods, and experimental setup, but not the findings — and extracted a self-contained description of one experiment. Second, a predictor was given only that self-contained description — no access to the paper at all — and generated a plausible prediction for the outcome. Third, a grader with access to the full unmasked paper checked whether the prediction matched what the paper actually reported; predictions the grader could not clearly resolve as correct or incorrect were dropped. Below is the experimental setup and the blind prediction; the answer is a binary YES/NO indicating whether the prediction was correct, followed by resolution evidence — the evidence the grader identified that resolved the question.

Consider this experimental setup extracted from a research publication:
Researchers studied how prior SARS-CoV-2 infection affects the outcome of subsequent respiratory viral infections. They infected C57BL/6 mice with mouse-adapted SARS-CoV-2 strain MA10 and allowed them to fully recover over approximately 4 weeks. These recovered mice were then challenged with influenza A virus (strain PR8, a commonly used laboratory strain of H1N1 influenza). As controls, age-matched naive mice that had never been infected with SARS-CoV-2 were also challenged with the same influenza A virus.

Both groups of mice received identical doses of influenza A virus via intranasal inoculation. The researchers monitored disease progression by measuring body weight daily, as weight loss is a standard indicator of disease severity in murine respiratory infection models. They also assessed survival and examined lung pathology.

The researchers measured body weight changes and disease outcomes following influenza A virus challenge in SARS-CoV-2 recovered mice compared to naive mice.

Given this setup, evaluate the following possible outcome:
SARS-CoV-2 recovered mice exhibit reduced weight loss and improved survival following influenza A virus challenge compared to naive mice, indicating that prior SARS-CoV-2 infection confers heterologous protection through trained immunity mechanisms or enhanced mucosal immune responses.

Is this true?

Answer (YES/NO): YES